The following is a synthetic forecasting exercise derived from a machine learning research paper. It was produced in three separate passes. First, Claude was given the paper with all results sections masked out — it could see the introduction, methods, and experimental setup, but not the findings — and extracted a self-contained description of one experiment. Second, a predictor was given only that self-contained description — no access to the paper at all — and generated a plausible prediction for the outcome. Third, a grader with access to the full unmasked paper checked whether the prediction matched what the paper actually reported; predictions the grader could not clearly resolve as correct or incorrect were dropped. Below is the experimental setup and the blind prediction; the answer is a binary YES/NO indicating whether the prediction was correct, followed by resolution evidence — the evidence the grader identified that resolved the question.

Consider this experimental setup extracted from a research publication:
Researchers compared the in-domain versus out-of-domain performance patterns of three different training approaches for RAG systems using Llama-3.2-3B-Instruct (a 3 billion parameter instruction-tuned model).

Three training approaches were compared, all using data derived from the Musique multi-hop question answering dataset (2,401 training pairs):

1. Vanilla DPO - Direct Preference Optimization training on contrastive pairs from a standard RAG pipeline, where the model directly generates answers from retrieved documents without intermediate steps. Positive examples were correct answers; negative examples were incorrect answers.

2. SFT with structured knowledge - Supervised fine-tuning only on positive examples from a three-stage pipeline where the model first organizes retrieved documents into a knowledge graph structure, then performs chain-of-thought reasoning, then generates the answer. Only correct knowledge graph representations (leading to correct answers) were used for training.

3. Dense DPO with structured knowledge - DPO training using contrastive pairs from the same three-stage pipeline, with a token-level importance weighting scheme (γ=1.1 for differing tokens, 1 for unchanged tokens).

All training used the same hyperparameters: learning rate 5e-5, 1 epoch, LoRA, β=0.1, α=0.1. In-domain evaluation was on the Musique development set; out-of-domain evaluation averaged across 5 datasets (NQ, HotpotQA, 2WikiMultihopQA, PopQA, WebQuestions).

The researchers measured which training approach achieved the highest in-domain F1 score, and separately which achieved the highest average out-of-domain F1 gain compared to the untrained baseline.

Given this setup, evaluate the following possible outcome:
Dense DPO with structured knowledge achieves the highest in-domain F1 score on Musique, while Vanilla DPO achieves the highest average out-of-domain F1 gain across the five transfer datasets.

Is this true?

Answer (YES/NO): NO